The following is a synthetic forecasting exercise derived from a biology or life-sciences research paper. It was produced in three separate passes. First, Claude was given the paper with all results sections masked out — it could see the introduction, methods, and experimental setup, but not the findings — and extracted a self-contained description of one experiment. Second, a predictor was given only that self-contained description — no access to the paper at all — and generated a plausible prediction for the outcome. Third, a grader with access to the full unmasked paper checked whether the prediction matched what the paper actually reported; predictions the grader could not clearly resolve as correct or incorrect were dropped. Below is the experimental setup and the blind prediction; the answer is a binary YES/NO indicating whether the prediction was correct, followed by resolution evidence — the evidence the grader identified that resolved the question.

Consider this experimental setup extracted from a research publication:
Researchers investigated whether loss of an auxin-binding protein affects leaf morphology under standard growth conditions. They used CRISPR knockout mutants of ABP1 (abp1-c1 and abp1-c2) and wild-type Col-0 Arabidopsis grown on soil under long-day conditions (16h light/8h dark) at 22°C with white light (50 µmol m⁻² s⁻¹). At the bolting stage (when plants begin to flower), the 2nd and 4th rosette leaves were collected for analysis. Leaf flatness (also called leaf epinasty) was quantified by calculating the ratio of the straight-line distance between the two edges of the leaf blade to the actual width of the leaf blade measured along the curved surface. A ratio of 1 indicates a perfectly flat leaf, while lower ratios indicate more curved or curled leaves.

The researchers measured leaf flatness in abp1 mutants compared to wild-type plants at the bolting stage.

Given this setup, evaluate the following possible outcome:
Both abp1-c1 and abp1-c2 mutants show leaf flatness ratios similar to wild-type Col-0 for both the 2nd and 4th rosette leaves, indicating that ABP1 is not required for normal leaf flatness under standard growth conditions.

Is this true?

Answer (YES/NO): YES